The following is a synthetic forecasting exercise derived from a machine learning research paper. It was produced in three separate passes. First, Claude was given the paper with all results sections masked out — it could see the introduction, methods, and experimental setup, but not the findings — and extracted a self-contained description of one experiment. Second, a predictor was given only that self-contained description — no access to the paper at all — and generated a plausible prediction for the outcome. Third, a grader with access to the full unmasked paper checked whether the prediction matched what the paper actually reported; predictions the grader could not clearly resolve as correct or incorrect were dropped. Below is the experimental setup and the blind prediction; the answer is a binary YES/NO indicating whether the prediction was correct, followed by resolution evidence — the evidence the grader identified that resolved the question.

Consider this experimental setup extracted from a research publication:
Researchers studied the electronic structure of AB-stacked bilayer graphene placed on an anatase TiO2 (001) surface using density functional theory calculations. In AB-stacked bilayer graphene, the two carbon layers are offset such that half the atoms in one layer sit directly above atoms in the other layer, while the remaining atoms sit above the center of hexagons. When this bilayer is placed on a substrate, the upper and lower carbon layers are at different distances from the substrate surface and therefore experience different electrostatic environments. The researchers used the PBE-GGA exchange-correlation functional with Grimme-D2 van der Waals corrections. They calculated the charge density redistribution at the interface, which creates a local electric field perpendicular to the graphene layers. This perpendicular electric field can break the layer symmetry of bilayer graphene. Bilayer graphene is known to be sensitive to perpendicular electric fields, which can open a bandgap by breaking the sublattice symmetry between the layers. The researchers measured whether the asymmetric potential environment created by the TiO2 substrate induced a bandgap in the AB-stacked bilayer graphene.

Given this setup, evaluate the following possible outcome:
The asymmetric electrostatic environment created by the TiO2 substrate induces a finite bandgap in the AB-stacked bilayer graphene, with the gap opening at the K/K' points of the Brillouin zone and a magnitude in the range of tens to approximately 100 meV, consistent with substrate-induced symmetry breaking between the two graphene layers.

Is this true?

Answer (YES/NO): NO